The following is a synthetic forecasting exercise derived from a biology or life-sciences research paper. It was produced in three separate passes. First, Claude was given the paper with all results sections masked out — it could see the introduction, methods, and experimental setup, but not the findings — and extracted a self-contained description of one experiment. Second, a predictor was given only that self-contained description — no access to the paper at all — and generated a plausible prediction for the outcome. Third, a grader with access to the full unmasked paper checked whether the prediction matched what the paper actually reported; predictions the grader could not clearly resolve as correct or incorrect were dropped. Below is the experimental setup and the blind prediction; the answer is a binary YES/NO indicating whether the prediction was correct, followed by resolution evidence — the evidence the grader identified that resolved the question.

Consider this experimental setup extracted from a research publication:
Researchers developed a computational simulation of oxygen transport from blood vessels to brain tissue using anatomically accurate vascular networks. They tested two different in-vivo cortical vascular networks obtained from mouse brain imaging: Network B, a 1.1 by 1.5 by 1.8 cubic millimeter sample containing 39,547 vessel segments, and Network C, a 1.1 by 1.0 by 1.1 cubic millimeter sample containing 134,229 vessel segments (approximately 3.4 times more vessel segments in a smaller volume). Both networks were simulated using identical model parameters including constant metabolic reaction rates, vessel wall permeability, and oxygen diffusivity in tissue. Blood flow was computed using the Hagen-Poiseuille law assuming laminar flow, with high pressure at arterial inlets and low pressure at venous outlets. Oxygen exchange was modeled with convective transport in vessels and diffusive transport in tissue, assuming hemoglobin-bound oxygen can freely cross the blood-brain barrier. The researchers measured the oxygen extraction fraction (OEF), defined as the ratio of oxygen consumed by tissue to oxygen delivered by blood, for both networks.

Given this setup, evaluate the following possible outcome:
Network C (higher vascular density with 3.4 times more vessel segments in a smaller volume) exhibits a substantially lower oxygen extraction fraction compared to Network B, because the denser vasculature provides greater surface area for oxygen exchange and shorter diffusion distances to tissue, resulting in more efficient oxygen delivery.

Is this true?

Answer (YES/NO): NO